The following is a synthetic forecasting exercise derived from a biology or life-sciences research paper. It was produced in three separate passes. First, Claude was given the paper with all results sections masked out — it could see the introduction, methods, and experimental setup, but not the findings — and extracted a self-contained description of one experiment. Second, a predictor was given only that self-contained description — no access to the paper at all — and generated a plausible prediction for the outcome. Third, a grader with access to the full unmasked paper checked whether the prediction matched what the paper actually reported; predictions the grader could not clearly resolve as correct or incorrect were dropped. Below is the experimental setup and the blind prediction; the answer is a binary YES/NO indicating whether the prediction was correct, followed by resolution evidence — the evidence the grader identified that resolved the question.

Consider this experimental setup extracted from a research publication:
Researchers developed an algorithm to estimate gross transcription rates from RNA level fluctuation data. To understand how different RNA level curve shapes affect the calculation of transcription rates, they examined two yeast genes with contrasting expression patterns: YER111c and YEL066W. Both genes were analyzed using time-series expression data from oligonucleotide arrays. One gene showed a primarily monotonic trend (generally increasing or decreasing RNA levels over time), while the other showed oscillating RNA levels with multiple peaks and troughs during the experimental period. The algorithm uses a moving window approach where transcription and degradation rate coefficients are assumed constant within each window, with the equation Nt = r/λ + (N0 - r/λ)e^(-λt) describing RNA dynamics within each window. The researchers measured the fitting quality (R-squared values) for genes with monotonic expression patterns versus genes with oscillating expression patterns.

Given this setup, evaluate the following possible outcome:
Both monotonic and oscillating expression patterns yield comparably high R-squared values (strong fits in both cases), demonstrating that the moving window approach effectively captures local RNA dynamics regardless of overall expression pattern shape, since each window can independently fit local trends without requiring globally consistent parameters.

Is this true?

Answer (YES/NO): YES